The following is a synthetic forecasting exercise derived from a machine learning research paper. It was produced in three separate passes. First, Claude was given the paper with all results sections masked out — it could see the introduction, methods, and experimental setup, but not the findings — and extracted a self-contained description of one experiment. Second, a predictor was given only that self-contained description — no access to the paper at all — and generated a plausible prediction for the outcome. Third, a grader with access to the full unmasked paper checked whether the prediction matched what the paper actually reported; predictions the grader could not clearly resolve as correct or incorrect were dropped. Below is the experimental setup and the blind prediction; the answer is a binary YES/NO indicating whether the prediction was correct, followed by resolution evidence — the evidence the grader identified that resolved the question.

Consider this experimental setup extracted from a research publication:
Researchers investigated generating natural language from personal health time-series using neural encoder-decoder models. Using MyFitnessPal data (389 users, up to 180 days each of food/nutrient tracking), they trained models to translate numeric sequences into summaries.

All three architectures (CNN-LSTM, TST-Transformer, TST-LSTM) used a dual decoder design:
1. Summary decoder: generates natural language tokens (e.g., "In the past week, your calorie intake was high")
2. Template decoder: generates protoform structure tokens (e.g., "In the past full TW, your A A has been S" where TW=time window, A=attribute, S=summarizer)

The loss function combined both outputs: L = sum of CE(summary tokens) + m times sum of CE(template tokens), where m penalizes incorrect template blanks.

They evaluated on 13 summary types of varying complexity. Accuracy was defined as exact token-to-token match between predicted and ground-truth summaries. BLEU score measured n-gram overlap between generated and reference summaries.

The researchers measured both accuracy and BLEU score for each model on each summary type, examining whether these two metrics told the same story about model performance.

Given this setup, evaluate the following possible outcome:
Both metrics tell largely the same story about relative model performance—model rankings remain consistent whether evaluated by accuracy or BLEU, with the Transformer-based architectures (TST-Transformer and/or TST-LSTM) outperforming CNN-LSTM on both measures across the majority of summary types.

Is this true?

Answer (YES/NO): NO